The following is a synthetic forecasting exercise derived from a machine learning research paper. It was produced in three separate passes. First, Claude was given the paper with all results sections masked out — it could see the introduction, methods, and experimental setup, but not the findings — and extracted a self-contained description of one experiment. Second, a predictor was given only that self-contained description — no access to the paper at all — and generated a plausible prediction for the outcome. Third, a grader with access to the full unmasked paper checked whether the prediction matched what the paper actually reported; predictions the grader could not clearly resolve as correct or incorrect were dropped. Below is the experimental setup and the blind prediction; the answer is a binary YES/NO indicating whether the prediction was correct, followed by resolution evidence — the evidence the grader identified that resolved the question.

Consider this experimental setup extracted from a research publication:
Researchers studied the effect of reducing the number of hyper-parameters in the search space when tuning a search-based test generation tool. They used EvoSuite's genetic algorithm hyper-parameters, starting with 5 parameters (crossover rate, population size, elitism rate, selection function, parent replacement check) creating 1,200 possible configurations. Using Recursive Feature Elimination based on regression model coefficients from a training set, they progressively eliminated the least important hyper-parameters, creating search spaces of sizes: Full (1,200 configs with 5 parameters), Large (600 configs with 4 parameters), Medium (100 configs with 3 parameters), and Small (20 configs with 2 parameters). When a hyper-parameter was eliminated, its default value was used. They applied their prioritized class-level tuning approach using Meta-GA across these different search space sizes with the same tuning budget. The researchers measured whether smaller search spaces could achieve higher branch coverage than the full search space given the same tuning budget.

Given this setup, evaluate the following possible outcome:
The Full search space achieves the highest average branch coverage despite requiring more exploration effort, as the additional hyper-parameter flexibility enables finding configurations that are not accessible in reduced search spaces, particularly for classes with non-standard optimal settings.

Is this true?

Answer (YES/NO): NO